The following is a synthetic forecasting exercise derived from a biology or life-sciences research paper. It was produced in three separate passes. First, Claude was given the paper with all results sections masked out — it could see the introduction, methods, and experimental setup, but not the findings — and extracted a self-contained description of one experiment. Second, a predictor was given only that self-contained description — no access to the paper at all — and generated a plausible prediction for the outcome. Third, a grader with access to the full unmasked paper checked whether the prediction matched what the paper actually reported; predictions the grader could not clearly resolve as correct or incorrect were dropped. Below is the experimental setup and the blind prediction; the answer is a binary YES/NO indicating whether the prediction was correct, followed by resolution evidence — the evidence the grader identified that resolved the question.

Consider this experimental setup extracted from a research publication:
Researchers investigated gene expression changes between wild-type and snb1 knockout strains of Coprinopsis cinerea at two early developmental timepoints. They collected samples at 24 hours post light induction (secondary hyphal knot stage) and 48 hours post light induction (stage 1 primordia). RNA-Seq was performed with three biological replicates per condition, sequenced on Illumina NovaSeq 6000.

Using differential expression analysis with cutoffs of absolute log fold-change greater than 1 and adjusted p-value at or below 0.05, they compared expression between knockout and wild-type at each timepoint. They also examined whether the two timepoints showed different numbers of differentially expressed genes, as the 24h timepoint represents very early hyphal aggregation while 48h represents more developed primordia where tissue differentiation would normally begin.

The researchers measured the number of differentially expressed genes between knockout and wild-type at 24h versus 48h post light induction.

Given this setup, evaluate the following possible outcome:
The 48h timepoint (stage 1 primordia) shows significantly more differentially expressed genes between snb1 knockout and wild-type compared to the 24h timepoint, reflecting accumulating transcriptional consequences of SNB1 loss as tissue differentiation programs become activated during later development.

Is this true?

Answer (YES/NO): YES